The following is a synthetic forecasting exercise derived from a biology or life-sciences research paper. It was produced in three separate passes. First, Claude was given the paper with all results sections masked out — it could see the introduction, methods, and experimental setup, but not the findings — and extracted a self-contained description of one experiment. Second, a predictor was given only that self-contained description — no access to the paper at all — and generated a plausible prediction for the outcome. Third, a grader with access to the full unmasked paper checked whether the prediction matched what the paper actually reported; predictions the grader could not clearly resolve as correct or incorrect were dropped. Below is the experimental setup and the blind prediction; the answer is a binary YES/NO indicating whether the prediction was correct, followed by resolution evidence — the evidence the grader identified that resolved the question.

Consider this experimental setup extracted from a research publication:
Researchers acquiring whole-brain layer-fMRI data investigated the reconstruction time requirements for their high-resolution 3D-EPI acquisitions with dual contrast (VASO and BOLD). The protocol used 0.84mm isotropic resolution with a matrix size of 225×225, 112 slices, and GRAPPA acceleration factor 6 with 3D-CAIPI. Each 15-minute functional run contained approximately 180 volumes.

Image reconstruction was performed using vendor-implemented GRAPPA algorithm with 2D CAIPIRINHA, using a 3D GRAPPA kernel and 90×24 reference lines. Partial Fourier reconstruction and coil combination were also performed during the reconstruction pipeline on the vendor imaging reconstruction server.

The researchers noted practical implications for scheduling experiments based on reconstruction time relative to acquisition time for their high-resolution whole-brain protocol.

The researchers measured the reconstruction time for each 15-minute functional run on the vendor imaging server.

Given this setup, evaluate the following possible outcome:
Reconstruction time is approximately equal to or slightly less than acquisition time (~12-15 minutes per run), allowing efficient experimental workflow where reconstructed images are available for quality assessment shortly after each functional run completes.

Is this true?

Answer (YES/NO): NO